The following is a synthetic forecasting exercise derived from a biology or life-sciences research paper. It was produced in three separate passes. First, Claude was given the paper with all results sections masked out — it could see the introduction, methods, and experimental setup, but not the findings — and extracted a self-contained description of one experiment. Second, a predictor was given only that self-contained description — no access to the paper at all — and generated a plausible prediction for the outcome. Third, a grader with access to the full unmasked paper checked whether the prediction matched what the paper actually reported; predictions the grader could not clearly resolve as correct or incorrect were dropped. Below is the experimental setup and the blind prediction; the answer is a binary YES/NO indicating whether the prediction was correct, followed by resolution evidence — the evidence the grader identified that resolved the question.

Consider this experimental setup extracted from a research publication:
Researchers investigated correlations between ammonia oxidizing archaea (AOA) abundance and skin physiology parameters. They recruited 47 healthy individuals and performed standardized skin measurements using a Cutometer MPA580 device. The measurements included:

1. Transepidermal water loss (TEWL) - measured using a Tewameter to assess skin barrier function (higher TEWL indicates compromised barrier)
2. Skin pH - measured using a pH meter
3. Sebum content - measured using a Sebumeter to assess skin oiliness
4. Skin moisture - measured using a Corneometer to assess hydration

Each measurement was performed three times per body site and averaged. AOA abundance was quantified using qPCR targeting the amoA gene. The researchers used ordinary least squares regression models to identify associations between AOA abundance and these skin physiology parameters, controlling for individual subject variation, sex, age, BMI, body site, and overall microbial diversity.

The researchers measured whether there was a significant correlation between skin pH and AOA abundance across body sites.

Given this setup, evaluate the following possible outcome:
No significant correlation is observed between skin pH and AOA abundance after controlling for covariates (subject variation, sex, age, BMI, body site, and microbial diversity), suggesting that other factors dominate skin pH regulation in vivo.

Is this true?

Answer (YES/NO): NO